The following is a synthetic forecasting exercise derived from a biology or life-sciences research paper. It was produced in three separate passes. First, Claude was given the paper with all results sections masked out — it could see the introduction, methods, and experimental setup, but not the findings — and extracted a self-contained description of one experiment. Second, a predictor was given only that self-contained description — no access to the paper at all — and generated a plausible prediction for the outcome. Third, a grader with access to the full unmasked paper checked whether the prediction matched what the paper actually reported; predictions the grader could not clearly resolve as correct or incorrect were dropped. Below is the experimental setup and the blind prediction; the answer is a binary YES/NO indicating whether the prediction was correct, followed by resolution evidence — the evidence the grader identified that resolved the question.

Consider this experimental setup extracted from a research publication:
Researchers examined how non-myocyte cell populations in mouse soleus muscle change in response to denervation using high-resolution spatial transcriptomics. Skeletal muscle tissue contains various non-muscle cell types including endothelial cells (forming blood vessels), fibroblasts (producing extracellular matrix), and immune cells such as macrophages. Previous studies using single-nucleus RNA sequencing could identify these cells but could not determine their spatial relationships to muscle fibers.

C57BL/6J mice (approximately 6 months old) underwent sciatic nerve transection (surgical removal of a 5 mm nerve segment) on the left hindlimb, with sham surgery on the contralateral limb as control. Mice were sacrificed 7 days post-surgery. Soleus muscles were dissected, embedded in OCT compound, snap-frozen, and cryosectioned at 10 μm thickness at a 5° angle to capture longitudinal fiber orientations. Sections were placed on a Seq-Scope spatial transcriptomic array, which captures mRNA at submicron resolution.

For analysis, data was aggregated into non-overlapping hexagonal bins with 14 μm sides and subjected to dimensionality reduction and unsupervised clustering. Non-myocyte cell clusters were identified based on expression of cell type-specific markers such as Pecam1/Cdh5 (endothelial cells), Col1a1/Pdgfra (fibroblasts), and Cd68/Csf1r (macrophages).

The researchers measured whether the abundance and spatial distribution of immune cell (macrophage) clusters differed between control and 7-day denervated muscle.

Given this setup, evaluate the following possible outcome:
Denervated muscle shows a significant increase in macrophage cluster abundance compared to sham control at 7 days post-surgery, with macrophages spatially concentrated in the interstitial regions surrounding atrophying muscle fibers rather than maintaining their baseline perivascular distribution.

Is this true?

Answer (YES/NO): NO